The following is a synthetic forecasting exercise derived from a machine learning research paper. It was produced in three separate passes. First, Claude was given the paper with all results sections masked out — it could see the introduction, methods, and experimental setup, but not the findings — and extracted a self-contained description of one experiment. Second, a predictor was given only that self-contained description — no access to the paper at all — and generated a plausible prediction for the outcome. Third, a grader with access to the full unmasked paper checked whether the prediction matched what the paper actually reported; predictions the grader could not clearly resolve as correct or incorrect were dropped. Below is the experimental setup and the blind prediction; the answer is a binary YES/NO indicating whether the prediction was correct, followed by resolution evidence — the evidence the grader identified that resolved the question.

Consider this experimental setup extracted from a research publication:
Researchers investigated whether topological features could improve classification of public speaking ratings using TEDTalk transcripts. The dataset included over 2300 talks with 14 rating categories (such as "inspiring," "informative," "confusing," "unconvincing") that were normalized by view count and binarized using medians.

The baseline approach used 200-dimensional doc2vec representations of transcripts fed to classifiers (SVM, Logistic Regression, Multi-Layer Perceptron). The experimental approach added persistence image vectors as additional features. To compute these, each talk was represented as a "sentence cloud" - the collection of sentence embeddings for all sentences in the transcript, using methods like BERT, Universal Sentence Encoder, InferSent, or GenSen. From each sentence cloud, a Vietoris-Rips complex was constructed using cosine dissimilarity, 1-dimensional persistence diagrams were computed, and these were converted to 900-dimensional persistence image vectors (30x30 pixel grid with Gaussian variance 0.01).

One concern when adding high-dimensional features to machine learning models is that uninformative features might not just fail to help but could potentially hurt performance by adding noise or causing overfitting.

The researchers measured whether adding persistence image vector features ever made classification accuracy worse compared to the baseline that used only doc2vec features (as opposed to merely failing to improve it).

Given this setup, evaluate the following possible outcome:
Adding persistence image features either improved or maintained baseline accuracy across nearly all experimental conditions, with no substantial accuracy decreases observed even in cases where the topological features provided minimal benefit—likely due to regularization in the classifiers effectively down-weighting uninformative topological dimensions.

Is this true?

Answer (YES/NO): NO